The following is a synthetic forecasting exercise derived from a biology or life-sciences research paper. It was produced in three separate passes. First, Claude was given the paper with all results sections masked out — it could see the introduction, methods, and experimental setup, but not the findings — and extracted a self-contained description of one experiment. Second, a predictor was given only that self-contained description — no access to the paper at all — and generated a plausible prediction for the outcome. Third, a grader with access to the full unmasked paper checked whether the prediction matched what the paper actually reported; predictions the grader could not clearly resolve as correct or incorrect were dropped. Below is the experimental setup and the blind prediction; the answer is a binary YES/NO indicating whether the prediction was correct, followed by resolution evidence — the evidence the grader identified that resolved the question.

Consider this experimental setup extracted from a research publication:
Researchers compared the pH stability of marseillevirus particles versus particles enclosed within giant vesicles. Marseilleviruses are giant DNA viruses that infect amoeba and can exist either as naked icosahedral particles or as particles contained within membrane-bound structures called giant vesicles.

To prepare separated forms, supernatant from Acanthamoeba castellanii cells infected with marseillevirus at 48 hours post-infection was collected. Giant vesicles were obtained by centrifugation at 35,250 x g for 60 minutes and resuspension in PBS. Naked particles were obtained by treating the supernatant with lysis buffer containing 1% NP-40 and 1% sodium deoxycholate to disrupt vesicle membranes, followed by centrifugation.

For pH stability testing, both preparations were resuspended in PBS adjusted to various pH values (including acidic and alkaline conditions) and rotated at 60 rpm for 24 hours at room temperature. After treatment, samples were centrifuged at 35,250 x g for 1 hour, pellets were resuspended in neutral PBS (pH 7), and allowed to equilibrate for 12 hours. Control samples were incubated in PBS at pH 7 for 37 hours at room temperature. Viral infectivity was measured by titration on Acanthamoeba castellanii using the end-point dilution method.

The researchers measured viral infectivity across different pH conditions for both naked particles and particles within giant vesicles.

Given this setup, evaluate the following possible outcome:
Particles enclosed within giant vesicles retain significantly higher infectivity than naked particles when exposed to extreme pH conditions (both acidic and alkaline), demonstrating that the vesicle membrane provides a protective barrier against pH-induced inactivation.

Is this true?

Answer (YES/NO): YES